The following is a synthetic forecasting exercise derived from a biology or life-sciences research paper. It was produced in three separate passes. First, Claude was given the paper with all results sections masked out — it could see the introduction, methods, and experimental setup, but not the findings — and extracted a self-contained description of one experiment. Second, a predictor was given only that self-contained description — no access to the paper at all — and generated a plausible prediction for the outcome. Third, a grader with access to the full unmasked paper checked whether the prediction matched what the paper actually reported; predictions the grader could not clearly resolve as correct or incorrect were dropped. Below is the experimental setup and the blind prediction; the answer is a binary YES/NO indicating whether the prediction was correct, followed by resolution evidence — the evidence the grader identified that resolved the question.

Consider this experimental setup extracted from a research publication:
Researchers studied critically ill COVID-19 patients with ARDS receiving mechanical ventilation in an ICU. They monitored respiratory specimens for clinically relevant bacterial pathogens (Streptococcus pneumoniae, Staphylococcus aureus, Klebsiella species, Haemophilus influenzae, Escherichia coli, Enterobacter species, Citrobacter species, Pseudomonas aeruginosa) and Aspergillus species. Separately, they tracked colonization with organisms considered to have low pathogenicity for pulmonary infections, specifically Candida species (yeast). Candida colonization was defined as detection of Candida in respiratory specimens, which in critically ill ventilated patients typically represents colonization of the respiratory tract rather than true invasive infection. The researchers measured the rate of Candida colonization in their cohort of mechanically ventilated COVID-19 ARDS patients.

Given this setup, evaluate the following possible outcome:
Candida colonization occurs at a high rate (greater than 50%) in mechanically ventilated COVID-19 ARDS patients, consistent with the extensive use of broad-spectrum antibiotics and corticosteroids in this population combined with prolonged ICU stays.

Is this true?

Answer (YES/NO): YES